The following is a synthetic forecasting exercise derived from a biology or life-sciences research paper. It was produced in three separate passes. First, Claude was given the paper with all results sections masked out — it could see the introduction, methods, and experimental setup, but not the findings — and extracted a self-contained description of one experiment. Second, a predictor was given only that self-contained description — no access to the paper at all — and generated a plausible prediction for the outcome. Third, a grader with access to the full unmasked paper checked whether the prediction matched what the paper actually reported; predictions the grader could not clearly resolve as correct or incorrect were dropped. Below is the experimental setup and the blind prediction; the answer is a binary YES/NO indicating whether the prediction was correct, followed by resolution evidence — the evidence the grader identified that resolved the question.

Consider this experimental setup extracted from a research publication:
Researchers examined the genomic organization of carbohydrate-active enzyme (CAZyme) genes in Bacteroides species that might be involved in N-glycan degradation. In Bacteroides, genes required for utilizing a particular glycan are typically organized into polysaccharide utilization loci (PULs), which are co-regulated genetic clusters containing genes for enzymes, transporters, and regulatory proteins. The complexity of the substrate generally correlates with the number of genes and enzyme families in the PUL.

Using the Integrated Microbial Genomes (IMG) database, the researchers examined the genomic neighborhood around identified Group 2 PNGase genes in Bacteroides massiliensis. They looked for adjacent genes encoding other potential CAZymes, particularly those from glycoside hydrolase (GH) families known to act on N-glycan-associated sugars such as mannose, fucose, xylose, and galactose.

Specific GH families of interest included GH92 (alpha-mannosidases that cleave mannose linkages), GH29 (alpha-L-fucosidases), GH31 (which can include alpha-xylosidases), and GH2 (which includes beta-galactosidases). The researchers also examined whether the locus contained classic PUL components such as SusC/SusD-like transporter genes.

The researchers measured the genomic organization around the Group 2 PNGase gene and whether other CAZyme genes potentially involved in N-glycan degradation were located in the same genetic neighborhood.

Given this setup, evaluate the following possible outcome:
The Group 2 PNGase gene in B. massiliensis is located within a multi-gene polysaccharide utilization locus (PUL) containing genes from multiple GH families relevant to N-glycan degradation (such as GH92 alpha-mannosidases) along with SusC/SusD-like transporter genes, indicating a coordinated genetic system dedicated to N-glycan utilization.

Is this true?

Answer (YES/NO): NO